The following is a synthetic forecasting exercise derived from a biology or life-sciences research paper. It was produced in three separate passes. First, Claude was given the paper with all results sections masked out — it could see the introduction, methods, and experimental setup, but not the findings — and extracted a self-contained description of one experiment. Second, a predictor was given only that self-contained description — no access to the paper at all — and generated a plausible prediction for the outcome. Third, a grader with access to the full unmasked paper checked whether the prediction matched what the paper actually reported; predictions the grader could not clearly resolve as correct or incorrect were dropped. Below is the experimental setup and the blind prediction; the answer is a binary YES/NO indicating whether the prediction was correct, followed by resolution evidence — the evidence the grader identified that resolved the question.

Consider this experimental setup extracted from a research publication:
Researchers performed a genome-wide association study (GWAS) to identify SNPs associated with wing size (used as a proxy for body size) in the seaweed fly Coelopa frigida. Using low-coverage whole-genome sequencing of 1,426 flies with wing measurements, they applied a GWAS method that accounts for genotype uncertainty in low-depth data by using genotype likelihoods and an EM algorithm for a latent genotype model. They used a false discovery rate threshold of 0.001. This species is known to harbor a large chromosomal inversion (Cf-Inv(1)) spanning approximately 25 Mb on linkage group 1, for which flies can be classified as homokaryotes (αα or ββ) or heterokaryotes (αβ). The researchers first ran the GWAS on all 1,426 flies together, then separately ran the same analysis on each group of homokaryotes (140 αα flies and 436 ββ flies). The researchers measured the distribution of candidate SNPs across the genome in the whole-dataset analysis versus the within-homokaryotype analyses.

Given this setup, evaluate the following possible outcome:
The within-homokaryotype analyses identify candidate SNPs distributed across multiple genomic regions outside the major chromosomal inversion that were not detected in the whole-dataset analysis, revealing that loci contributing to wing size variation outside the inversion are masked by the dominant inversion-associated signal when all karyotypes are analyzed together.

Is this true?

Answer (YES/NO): NO